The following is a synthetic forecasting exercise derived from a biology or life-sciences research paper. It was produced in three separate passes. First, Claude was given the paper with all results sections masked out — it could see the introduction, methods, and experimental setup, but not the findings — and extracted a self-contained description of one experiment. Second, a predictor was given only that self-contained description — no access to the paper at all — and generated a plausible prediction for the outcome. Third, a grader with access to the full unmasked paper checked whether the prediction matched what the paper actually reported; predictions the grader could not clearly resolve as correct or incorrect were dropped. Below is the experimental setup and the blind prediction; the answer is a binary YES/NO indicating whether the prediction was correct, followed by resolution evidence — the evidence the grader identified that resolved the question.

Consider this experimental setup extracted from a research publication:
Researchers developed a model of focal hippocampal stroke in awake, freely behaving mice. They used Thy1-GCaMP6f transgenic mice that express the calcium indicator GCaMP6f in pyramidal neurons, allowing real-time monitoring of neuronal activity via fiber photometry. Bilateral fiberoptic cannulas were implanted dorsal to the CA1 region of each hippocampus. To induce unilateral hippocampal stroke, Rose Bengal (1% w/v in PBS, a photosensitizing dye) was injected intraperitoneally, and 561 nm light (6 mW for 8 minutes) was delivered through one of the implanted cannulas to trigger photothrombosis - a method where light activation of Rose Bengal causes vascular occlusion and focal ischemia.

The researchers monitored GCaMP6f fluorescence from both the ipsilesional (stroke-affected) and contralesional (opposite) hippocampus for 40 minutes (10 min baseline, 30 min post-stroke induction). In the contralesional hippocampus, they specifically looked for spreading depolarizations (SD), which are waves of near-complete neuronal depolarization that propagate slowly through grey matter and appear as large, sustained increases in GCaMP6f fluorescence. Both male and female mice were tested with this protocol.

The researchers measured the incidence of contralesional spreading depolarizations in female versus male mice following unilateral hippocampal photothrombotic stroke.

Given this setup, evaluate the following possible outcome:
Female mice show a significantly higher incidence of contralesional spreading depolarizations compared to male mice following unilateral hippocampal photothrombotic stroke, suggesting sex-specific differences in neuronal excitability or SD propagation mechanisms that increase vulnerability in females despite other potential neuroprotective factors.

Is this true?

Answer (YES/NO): YES